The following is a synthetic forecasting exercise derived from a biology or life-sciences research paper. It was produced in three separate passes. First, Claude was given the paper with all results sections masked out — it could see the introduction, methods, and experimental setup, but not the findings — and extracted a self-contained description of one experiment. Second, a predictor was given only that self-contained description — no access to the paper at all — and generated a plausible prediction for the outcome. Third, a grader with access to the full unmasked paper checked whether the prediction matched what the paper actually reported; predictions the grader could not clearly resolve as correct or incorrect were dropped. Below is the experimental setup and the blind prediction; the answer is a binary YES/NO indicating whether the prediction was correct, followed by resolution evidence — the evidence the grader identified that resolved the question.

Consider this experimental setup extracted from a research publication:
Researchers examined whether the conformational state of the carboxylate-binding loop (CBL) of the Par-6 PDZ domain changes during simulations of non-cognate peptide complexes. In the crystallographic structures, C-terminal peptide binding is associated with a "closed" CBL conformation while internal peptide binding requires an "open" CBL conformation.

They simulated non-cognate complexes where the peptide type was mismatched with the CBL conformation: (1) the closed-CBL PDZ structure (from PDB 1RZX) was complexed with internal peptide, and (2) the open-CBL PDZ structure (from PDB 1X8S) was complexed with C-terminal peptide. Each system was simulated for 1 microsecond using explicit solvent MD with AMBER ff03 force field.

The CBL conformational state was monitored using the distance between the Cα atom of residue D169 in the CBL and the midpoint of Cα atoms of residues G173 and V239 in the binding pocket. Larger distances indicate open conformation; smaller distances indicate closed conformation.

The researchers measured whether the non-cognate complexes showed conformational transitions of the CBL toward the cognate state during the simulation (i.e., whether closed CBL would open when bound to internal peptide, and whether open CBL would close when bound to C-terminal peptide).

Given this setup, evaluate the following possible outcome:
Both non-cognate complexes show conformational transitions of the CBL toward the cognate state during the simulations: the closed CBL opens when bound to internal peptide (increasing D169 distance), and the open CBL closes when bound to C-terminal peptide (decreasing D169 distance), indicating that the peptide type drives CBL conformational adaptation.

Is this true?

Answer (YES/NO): YES